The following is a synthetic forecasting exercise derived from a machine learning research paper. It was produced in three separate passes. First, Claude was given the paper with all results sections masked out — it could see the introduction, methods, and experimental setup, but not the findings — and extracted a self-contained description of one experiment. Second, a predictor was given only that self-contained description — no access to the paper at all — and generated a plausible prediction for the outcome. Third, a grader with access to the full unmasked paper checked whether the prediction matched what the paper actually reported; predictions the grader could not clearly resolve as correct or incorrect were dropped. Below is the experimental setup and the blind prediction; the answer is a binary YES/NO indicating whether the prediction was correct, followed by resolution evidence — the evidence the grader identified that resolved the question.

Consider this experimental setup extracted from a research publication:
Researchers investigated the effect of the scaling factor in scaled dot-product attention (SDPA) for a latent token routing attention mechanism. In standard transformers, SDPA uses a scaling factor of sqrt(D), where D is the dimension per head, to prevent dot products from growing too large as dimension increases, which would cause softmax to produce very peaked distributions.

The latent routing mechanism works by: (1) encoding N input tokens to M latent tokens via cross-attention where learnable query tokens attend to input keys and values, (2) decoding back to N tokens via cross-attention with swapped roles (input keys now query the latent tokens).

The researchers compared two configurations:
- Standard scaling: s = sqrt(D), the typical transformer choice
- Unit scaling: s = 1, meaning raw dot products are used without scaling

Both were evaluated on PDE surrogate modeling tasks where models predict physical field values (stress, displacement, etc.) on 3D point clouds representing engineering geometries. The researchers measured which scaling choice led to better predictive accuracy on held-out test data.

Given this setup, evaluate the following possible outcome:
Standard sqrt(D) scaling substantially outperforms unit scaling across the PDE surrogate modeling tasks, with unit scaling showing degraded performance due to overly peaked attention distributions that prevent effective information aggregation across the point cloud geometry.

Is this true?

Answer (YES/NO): NO